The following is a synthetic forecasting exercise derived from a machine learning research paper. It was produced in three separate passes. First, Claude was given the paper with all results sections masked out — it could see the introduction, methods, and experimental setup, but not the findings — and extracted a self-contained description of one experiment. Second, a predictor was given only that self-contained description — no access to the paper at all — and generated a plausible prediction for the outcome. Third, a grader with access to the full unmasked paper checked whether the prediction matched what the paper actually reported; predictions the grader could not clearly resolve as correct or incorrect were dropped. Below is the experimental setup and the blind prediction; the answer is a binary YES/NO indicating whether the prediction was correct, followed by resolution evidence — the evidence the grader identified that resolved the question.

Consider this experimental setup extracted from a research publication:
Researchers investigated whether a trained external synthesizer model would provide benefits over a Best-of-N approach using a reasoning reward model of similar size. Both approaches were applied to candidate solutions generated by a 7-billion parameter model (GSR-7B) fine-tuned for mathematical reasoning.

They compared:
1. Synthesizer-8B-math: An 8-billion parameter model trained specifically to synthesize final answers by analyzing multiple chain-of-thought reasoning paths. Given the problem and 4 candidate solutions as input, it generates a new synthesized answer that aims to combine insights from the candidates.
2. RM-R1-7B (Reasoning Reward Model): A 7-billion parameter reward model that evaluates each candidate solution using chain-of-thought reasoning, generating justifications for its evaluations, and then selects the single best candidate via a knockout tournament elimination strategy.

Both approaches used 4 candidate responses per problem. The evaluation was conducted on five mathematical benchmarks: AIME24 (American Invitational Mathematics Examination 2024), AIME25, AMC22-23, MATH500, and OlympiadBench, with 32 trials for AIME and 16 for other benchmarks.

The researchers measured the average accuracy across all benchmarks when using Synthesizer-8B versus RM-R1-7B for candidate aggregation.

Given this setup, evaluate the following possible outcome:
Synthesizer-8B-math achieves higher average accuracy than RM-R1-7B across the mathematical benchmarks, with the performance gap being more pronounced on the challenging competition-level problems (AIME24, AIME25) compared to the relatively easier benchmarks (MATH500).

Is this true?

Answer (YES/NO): NO